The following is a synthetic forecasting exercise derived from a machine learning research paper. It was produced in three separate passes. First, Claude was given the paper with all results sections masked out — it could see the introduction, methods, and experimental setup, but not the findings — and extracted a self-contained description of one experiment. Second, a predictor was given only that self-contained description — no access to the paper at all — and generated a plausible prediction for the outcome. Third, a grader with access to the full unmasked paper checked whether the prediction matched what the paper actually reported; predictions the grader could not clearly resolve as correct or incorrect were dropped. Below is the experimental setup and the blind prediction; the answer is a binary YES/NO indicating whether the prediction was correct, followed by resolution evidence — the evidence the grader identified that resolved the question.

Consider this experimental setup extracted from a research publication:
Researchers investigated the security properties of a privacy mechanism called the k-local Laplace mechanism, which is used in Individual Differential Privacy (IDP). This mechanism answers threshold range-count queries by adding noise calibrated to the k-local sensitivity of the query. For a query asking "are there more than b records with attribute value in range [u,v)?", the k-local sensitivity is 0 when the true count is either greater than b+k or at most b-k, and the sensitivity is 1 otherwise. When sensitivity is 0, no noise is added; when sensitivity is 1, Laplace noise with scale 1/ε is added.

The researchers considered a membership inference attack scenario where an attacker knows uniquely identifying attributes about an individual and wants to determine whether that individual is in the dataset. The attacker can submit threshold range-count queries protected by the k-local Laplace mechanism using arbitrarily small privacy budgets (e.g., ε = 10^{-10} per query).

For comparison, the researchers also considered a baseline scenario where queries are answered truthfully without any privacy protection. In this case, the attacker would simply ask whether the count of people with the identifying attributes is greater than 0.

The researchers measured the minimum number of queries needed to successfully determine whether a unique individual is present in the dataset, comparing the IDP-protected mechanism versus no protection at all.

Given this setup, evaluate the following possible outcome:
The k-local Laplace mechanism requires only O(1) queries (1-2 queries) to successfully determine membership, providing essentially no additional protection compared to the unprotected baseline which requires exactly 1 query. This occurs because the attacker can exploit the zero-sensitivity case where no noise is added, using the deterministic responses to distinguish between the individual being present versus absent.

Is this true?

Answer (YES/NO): YES